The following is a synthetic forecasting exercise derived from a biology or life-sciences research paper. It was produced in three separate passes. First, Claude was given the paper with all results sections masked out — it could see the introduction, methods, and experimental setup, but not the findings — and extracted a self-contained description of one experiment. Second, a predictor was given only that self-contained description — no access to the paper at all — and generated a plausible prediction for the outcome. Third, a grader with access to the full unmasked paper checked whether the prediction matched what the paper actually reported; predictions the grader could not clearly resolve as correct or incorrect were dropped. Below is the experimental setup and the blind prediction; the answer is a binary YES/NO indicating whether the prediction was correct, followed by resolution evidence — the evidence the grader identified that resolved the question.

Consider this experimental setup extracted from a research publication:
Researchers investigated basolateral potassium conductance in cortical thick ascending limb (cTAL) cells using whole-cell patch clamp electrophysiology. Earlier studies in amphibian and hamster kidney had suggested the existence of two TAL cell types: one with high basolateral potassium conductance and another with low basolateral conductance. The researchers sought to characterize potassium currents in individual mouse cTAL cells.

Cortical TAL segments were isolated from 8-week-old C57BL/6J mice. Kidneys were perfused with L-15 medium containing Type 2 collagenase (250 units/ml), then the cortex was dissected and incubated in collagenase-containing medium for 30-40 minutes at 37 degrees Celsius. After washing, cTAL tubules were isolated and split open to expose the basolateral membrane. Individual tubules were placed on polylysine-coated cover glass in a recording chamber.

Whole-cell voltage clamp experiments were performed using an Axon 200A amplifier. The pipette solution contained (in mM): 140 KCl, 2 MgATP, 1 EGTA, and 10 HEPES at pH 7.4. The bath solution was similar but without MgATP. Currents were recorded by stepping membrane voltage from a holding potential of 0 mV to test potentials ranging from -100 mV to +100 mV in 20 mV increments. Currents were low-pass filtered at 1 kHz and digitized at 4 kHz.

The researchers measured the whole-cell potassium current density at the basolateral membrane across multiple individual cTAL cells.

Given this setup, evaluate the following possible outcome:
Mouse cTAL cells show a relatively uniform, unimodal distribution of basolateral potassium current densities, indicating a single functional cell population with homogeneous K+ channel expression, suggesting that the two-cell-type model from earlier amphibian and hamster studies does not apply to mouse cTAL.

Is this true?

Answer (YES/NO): NO